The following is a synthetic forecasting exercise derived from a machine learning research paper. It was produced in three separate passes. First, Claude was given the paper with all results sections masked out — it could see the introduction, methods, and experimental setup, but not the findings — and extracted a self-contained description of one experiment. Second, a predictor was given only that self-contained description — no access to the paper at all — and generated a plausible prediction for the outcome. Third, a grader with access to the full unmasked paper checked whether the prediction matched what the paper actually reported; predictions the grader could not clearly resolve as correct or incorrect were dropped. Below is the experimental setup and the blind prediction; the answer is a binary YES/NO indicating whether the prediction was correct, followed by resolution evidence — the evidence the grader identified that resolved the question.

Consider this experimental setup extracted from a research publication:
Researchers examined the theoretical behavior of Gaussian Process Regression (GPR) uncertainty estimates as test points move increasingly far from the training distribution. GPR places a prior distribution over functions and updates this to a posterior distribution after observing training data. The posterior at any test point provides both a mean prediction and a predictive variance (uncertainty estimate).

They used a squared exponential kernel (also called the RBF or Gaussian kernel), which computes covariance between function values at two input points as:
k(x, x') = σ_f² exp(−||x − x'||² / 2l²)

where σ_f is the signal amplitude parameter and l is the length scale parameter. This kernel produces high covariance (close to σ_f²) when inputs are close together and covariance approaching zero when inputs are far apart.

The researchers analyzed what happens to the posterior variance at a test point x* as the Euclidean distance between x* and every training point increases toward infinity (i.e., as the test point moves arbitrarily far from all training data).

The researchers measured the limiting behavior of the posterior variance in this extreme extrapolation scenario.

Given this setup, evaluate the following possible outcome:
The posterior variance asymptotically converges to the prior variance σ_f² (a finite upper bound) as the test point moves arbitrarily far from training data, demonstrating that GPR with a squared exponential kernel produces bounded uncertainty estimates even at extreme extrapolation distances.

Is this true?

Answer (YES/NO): YES